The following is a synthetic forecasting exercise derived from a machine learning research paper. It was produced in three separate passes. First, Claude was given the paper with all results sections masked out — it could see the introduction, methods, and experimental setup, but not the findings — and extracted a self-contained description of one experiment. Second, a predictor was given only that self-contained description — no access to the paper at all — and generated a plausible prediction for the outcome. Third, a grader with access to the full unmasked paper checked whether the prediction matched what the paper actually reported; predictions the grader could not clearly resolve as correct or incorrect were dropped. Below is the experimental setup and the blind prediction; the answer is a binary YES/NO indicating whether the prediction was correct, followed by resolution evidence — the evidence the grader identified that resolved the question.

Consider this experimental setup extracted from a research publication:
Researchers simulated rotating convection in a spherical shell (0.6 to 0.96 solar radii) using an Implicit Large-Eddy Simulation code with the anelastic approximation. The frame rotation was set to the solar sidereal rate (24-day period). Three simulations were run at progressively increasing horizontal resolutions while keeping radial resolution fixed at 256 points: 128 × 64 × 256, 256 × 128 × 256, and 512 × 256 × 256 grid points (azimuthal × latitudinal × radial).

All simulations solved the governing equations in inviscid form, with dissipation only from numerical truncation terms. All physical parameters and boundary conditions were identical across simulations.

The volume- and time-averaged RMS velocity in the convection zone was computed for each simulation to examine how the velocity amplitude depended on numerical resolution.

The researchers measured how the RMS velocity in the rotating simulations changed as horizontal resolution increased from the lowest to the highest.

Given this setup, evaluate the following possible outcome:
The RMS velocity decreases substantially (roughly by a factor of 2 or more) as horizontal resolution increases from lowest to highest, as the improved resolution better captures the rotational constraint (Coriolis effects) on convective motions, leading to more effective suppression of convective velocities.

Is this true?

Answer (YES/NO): NO